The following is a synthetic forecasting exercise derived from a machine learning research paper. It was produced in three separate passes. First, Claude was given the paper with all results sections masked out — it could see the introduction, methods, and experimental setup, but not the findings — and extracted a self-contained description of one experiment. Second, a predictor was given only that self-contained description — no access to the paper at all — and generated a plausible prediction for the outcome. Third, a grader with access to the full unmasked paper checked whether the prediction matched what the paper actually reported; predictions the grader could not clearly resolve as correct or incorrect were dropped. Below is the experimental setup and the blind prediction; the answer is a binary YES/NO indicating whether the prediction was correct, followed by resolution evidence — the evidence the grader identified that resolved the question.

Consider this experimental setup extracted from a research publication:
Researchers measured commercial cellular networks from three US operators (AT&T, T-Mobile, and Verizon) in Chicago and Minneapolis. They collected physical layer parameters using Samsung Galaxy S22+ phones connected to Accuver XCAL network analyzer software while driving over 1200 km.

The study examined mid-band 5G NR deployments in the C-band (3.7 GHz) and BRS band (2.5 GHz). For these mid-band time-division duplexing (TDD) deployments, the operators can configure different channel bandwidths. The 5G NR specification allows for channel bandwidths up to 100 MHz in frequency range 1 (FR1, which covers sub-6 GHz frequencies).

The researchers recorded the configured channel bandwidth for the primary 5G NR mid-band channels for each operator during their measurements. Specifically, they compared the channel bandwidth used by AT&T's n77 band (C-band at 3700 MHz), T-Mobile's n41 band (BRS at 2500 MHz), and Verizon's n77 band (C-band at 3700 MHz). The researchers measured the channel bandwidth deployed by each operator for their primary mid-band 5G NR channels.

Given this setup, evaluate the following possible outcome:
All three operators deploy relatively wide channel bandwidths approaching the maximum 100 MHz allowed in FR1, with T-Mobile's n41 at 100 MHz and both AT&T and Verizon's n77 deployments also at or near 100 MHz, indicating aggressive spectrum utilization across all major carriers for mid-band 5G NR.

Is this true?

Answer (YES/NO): NO